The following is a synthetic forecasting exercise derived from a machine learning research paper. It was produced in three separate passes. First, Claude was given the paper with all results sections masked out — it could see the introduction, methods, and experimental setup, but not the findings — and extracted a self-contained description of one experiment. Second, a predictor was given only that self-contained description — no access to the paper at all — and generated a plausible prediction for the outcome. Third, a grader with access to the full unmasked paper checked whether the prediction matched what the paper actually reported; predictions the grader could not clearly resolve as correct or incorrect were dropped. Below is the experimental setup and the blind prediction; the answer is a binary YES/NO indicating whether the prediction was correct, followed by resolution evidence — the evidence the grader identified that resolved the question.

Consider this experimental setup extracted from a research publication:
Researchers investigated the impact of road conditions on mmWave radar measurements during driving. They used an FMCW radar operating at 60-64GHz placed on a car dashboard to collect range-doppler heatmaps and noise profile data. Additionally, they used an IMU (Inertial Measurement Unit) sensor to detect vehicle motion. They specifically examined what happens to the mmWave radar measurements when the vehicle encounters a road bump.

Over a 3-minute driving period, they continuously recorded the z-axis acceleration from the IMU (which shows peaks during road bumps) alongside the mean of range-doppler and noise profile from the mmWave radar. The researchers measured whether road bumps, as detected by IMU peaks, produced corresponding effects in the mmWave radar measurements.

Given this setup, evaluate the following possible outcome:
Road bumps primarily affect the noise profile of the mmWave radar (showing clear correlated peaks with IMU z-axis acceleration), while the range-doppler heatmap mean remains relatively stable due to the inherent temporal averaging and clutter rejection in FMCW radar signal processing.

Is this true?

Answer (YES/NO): NO